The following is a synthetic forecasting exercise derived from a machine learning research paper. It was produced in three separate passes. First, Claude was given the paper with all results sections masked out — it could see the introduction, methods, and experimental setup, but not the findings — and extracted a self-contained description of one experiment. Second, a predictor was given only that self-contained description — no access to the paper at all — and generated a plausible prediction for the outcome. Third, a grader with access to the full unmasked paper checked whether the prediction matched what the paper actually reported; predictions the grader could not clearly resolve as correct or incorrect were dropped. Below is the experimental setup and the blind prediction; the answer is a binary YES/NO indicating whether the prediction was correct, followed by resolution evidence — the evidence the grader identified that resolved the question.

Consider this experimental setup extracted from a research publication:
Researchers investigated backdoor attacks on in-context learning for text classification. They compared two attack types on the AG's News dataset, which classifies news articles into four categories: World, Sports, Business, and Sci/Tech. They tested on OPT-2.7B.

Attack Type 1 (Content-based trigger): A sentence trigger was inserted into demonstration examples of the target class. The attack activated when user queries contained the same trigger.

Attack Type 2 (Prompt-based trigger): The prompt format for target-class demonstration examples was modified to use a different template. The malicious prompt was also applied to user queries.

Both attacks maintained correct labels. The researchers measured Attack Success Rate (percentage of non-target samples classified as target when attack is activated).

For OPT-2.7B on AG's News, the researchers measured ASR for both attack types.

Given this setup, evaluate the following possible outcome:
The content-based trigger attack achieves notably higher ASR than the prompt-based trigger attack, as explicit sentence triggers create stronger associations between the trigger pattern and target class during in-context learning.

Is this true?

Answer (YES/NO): YES